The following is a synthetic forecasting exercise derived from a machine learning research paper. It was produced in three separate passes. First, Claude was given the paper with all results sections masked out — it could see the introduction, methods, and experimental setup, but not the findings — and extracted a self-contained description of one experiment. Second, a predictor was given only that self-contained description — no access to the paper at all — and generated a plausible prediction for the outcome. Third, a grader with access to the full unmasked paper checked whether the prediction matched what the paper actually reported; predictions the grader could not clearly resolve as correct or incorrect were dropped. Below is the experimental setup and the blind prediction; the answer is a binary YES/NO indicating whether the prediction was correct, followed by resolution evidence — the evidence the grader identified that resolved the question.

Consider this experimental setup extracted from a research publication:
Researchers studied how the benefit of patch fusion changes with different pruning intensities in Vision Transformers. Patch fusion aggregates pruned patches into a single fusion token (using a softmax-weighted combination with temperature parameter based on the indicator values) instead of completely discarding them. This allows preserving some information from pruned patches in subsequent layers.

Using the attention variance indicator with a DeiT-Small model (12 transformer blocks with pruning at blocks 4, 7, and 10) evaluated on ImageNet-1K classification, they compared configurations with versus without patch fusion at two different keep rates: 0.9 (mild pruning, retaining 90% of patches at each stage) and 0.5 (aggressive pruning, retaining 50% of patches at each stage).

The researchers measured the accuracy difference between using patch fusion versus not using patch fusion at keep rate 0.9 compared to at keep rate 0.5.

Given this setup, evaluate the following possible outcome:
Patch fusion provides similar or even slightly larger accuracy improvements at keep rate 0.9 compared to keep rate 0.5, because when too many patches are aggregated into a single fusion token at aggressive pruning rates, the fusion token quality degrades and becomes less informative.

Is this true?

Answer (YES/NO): NO